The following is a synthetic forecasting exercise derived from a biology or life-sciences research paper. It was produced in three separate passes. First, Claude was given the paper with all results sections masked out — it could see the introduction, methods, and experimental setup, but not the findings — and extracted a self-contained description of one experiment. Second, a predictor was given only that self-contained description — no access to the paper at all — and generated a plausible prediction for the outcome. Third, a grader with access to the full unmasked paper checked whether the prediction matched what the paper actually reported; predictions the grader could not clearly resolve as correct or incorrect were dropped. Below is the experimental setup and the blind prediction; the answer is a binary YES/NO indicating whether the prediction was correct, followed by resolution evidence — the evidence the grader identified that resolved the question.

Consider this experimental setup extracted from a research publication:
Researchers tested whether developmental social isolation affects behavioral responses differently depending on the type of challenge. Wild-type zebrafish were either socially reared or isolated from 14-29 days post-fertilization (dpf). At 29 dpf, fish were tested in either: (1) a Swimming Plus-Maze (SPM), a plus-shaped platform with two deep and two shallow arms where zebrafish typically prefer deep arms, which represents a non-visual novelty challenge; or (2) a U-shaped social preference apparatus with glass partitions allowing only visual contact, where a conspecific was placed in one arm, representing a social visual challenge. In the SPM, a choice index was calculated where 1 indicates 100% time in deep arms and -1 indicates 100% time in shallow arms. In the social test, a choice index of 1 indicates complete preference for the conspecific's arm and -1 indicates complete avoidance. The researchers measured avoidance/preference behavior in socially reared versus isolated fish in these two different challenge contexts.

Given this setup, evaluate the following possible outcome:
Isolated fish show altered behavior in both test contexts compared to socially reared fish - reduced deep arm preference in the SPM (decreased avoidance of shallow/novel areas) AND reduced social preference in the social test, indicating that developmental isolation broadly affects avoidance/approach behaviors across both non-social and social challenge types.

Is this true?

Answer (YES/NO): NO